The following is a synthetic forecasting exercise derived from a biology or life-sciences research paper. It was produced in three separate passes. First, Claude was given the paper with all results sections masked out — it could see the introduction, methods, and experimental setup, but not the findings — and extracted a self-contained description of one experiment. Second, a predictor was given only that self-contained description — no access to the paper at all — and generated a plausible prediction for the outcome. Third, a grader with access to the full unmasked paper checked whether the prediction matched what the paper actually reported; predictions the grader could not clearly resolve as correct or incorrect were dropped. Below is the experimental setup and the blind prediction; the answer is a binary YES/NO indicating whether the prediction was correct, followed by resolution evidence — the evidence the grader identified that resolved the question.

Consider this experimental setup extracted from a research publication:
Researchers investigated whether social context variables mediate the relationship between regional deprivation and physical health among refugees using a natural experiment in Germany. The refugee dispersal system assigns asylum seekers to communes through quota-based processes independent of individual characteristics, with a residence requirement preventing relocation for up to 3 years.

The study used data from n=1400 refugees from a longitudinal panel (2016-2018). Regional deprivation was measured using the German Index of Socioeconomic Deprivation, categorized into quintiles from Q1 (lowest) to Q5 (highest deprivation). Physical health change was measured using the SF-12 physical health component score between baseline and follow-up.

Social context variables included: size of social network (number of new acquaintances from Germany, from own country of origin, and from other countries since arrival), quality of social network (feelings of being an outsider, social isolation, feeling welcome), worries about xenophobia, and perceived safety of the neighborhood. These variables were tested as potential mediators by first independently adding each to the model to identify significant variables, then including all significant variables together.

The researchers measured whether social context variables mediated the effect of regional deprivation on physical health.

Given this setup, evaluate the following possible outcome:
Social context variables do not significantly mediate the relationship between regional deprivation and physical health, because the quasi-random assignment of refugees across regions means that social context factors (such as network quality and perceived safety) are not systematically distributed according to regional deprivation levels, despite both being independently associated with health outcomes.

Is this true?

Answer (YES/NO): NO